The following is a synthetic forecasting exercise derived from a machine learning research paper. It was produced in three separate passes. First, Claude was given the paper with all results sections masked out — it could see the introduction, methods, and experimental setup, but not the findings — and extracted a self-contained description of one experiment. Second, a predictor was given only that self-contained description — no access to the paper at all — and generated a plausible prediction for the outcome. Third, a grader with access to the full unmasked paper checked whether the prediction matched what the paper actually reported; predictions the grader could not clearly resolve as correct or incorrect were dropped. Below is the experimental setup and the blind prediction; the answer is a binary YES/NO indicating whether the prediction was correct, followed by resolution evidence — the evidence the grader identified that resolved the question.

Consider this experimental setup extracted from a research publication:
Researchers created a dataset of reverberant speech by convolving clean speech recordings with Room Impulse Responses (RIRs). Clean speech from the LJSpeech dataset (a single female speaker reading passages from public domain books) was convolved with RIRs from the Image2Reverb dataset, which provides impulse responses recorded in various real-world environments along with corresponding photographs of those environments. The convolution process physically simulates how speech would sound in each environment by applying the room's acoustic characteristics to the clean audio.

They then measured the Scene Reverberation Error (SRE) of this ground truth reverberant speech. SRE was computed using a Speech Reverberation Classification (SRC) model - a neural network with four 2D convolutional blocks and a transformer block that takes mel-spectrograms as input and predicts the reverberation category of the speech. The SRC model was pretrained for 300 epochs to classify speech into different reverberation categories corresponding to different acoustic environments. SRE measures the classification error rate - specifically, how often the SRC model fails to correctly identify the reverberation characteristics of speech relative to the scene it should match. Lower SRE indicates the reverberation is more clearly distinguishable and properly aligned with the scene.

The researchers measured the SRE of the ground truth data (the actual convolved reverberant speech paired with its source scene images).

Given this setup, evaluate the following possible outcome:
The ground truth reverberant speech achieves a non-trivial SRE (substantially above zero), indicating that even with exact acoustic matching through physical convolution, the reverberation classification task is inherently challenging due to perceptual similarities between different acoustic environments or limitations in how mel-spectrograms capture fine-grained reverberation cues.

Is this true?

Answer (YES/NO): YES